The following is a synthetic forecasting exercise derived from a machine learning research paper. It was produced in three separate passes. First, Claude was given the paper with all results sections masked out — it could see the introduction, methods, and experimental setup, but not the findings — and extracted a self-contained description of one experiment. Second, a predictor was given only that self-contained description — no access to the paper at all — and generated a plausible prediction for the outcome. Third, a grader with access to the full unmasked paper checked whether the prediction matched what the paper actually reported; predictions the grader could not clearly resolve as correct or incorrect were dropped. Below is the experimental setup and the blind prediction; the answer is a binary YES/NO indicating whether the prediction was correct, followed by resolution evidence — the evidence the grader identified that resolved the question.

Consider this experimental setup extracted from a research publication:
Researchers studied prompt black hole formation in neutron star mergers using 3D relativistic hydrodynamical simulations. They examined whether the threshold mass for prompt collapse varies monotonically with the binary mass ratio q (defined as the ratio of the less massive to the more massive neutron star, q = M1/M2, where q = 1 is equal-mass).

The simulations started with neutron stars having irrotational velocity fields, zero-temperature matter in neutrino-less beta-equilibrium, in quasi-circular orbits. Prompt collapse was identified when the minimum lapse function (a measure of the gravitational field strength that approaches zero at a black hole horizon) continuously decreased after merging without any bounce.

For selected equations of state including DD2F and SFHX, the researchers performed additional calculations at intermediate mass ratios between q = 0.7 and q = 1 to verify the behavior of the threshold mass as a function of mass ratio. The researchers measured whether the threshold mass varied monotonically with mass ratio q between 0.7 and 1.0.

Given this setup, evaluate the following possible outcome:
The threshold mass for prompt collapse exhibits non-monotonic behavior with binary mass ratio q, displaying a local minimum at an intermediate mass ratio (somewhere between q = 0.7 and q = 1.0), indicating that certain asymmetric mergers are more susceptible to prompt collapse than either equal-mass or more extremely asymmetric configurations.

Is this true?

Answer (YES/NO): NO